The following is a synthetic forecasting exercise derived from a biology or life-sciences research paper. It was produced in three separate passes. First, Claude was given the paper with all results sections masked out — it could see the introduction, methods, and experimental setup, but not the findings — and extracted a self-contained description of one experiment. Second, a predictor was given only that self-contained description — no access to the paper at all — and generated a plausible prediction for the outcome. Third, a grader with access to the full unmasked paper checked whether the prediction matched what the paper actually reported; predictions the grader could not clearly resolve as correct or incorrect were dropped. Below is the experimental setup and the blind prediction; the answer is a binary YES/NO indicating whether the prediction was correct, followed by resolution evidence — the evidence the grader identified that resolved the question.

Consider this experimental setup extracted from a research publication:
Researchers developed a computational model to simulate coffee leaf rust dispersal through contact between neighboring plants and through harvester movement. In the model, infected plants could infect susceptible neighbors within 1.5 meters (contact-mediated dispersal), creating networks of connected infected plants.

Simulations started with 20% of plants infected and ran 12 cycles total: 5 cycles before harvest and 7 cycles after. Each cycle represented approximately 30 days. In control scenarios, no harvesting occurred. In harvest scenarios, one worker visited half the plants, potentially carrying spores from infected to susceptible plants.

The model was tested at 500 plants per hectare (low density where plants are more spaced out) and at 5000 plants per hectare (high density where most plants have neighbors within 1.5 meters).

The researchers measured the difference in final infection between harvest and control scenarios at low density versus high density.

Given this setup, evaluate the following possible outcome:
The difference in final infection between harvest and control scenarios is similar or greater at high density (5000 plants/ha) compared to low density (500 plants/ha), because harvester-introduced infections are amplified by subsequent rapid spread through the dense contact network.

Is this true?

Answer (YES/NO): NO